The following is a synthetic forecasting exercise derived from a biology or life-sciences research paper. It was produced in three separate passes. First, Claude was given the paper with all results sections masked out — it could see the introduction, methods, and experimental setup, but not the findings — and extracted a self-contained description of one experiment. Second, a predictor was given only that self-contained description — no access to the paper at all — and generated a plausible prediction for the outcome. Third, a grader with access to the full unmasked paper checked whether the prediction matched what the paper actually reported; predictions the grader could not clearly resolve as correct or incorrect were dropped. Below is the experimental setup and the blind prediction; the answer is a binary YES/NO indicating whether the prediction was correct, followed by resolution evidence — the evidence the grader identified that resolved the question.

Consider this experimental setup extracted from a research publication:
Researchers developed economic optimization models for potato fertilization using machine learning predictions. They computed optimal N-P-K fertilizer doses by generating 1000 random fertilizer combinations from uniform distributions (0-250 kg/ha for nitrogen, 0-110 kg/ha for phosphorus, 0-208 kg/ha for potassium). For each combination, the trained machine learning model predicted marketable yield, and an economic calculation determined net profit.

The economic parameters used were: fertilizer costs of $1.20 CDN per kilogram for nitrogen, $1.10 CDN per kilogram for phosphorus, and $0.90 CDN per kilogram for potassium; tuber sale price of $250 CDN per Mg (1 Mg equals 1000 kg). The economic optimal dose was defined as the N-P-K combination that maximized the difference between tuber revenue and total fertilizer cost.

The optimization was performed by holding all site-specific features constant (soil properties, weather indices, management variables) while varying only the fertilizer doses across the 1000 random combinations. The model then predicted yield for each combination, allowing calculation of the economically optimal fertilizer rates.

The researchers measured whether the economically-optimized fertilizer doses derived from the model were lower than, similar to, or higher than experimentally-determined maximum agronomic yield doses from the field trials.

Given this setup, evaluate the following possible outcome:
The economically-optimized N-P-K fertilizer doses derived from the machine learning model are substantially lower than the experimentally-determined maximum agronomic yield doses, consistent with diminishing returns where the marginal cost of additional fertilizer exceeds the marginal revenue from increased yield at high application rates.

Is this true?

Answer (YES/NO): NO